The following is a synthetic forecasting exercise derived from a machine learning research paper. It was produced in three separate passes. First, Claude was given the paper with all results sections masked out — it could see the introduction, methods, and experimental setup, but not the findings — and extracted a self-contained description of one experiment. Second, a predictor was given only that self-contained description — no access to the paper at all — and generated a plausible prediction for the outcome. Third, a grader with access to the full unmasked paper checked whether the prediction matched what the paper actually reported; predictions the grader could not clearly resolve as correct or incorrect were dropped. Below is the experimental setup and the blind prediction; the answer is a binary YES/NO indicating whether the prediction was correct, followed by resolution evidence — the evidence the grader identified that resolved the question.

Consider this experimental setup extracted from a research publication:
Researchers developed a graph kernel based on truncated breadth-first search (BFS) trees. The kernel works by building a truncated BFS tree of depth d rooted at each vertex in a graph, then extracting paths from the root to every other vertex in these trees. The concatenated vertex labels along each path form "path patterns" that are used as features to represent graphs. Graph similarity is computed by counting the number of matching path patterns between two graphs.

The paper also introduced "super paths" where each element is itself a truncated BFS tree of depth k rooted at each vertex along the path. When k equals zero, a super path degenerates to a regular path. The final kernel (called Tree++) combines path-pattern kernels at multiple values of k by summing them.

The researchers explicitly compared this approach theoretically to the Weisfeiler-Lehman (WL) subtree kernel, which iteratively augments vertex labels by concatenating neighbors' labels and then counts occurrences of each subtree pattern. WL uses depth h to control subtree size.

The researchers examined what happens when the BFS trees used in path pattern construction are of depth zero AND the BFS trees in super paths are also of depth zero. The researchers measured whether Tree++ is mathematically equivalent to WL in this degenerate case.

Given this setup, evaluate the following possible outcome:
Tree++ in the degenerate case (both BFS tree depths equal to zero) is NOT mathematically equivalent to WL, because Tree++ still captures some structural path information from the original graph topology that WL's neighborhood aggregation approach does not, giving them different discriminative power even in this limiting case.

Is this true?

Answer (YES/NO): NO